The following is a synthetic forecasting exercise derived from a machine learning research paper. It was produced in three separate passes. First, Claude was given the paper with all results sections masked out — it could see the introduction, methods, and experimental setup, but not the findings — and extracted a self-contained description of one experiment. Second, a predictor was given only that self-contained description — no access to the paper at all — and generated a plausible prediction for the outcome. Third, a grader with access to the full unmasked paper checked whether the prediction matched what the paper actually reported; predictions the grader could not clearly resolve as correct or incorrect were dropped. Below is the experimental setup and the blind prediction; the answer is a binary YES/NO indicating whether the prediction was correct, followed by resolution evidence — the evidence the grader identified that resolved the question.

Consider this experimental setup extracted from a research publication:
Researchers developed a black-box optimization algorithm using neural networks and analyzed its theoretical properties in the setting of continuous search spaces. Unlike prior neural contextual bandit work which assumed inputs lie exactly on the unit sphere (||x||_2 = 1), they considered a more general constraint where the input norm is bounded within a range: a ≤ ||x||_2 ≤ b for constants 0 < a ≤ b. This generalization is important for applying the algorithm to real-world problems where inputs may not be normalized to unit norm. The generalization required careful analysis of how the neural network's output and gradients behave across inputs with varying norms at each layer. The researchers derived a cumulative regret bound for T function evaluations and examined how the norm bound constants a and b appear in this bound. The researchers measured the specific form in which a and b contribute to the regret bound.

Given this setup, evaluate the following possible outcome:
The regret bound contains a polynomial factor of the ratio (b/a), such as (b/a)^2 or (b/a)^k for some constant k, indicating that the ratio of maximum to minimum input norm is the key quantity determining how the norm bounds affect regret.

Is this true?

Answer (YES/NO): YES